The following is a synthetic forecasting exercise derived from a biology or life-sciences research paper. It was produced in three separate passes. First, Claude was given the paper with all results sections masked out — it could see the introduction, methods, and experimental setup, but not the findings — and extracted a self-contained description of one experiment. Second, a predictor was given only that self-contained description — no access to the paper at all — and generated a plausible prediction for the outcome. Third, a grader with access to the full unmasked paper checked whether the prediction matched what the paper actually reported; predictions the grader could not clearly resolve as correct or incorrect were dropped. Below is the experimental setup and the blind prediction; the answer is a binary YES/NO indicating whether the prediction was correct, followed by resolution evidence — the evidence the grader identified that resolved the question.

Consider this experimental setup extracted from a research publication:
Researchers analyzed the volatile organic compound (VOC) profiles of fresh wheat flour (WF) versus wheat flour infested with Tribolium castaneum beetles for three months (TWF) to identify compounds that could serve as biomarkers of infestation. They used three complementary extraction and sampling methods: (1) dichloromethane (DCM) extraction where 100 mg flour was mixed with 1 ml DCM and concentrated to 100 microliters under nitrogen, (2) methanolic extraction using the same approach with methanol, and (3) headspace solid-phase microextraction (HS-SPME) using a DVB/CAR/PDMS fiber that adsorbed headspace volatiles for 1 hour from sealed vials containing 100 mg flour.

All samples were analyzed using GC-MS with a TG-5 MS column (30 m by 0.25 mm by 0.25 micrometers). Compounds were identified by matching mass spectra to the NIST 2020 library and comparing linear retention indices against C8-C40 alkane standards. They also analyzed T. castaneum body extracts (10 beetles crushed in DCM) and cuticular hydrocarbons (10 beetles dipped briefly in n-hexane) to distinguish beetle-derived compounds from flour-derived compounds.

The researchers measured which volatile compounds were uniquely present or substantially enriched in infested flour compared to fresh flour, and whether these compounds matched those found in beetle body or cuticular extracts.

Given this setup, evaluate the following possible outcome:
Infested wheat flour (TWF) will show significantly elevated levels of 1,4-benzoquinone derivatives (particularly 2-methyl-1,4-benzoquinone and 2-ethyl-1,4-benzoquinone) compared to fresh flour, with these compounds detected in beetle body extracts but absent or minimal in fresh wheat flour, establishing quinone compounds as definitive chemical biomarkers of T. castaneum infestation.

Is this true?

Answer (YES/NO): NO